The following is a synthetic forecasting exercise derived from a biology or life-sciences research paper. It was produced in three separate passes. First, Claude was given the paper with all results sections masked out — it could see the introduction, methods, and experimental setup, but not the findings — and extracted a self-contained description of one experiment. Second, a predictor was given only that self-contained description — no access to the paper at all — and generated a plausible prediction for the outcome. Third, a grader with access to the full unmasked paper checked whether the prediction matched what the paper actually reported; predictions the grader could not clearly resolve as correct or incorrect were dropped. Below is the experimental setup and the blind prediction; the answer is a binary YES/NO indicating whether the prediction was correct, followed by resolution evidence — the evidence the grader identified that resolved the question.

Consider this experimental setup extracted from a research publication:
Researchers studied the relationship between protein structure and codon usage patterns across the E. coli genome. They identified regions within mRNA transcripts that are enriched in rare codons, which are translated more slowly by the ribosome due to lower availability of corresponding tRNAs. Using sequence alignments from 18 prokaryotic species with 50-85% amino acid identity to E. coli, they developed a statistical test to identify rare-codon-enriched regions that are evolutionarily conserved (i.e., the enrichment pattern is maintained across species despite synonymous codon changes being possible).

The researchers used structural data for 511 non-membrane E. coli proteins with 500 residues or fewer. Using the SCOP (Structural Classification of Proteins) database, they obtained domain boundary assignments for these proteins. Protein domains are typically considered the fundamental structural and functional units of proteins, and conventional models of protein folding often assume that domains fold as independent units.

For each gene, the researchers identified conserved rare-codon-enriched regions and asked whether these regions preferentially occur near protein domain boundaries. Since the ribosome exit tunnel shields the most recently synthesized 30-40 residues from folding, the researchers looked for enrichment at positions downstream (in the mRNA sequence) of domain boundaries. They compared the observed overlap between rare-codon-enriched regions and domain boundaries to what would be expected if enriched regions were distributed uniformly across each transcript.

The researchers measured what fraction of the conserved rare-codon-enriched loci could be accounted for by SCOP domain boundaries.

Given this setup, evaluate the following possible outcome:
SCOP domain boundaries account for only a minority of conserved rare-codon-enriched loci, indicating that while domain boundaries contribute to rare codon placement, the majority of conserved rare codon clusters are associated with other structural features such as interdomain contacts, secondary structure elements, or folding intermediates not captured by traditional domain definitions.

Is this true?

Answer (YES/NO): NO